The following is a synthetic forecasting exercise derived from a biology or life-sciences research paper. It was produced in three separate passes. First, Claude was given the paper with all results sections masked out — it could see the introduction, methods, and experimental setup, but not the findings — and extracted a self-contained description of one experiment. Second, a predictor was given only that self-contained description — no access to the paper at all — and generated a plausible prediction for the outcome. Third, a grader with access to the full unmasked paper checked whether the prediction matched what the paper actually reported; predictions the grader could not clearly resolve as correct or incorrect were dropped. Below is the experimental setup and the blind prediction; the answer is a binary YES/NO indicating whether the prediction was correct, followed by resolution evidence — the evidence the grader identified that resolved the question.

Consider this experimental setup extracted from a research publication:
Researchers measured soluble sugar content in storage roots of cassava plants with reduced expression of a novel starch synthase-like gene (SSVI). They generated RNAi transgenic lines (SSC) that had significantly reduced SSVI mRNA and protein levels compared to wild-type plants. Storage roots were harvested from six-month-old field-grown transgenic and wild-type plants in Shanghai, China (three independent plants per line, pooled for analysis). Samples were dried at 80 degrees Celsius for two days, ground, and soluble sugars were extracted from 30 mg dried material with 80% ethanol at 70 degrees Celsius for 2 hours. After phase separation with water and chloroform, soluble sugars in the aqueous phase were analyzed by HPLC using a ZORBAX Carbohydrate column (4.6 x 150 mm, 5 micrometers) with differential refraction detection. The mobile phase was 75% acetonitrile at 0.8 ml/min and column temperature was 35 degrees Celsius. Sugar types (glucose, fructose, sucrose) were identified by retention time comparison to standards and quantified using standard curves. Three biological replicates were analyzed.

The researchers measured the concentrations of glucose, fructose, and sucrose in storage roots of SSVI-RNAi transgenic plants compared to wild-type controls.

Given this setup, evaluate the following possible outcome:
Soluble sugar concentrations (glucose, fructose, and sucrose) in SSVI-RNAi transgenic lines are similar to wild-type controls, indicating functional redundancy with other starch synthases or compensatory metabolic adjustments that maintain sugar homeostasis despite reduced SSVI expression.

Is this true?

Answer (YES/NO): NO